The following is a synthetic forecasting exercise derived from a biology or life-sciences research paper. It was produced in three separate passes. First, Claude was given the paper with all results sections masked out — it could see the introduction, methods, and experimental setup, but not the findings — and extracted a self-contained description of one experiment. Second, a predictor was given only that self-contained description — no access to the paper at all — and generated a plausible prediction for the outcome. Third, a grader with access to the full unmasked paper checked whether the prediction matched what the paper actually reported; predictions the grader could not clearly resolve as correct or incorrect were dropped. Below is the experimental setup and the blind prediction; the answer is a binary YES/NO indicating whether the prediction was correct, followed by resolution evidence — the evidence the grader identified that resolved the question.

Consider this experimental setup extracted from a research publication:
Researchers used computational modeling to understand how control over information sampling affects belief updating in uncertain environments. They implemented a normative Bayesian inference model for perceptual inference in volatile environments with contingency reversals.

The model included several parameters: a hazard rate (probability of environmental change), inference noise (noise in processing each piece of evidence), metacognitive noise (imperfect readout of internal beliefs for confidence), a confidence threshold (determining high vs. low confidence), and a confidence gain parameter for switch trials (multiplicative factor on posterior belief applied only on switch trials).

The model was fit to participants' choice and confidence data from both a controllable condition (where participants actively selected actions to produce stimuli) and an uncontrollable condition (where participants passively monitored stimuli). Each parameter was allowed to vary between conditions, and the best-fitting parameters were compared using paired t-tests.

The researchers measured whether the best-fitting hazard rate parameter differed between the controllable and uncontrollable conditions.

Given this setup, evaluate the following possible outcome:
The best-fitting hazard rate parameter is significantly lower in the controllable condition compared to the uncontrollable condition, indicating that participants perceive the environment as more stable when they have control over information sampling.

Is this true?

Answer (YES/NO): YES